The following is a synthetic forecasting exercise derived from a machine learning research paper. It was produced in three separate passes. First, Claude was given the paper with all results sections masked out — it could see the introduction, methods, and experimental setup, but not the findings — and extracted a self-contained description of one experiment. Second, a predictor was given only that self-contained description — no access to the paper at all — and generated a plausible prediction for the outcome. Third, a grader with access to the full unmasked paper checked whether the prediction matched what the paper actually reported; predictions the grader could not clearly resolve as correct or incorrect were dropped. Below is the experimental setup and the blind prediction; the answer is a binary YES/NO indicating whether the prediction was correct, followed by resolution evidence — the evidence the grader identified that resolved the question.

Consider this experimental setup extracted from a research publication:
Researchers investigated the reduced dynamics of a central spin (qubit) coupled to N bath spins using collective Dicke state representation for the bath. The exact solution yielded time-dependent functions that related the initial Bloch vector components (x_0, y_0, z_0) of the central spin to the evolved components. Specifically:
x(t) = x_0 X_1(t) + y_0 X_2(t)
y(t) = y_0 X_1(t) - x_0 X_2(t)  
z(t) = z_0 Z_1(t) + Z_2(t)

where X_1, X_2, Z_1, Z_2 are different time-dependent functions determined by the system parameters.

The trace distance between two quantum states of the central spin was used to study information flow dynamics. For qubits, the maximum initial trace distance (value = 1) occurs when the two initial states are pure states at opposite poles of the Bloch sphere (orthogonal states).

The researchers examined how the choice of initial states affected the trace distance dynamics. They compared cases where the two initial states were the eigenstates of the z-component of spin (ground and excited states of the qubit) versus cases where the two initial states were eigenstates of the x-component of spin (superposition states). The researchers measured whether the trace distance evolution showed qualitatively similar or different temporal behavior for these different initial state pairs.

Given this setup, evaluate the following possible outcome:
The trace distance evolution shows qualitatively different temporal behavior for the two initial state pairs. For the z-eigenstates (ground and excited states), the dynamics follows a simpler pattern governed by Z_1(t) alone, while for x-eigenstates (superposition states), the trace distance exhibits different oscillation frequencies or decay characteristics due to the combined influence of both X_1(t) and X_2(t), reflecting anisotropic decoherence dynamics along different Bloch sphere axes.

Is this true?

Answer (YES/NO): NO